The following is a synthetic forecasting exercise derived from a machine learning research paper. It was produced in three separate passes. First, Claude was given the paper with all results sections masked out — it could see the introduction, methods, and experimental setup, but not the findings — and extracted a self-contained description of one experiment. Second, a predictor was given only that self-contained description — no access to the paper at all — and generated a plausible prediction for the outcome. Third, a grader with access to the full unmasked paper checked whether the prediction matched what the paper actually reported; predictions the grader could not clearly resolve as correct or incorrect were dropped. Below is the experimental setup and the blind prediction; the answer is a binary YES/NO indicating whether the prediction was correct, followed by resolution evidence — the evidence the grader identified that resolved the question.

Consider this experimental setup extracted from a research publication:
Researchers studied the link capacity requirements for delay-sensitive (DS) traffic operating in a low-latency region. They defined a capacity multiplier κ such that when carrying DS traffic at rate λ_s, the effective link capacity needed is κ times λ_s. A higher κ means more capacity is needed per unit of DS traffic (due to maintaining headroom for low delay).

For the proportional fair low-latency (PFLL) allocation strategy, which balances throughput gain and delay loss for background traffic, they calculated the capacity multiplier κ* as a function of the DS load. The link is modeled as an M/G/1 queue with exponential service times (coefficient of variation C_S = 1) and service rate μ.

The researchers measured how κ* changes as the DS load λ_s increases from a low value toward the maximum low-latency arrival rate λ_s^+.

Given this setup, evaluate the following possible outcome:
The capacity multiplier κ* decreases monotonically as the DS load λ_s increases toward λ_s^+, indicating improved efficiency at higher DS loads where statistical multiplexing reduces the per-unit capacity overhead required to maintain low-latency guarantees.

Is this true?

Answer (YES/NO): YES